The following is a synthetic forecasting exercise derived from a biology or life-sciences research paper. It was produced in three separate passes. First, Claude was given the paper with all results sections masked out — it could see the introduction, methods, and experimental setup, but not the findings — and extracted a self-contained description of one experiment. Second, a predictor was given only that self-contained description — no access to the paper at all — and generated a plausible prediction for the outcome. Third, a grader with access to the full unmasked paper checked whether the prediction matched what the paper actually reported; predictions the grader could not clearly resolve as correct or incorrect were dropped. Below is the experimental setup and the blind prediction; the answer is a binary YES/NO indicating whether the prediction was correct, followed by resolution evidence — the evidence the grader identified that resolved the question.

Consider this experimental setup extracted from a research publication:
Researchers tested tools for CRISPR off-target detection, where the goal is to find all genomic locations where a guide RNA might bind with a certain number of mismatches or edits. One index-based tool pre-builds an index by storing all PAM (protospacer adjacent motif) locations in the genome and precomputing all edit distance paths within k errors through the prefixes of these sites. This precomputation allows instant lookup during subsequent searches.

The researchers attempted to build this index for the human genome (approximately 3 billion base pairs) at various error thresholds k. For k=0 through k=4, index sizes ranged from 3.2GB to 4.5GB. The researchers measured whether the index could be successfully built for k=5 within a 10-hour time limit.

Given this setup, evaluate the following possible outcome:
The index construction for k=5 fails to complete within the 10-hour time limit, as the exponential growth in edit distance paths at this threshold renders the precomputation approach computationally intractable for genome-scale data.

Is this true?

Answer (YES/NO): YES